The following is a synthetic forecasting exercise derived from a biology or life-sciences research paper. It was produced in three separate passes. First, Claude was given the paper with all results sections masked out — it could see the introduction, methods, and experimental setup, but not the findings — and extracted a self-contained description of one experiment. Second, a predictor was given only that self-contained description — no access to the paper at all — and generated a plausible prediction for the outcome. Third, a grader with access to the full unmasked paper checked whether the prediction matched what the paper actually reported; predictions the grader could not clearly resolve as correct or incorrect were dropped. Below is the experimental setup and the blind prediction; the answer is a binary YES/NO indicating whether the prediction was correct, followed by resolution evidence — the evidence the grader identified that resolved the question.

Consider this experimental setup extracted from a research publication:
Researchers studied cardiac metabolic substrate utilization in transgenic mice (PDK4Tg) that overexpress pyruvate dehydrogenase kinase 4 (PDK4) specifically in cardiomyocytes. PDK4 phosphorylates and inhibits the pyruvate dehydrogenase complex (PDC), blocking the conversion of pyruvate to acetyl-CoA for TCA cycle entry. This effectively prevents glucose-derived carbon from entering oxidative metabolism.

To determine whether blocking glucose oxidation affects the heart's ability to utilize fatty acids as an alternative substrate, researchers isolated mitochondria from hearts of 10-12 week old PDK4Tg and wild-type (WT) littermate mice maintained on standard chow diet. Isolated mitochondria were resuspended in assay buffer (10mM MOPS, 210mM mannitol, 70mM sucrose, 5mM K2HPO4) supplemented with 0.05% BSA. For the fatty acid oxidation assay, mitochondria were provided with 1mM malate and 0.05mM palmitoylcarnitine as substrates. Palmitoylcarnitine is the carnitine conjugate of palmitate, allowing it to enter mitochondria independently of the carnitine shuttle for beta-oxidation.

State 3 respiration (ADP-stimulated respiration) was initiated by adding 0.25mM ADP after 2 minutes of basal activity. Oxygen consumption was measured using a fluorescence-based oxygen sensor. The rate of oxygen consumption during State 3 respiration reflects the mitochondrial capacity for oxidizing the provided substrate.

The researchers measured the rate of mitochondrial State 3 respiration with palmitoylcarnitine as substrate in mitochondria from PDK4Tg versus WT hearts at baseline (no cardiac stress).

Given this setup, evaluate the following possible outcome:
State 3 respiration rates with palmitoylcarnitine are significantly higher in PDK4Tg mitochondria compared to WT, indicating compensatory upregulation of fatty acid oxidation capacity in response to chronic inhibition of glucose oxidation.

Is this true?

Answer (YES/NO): NO